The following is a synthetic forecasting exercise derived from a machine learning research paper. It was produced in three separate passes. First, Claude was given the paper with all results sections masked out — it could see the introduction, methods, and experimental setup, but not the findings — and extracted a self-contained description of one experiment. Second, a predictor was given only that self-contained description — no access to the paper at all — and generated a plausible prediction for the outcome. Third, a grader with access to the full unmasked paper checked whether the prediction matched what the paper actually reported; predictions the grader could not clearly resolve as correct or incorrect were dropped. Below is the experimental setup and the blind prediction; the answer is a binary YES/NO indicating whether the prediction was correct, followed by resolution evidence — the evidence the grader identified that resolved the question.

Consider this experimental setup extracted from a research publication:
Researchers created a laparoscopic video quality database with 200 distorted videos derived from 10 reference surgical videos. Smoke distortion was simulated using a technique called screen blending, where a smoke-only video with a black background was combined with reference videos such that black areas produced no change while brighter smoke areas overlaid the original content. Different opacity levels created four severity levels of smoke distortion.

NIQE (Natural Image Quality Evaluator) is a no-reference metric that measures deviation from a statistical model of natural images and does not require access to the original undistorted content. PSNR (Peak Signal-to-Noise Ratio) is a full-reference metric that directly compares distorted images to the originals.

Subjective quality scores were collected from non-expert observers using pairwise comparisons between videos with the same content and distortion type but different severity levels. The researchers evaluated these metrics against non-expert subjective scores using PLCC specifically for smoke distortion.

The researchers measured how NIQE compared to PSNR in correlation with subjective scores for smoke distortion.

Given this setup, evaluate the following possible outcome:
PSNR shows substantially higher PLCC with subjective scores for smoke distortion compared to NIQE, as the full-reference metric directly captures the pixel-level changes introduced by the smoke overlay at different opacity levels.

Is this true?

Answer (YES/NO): YES